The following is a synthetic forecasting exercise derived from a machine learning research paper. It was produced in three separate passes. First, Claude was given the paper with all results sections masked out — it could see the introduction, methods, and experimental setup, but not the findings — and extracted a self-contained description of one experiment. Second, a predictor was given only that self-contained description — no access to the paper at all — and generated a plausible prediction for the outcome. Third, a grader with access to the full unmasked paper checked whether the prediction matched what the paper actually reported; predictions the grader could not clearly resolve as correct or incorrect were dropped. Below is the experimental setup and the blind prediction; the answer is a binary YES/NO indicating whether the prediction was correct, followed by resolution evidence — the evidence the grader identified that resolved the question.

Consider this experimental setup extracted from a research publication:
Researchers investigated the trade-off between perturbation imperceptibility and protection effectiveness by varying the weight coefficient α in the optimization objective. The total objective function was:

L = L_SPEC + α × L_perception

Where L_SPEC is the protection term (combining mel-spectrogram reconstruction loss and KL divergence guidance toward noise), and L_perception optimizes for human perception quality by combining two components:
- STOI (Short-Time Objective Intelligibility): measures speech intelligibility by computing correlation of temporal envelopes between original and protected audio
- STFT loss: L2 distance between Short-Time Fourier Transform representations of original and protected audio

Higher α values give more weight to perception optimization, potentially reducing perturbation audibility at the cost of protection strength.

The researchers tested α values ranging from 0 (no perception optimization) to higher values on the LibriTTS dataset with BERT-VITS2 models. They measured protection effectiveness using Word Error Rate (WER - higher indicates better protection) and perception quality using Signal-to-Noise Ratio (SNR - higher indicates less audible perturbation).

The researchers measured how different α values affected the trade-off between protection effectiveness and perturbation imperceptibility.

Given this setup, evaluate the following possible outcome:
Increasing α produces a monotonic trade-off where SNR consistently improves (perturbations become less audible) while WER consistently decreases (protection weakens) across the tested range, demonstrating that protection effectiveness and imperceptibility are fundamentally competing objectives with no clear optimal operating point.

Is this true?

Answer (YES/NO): NO